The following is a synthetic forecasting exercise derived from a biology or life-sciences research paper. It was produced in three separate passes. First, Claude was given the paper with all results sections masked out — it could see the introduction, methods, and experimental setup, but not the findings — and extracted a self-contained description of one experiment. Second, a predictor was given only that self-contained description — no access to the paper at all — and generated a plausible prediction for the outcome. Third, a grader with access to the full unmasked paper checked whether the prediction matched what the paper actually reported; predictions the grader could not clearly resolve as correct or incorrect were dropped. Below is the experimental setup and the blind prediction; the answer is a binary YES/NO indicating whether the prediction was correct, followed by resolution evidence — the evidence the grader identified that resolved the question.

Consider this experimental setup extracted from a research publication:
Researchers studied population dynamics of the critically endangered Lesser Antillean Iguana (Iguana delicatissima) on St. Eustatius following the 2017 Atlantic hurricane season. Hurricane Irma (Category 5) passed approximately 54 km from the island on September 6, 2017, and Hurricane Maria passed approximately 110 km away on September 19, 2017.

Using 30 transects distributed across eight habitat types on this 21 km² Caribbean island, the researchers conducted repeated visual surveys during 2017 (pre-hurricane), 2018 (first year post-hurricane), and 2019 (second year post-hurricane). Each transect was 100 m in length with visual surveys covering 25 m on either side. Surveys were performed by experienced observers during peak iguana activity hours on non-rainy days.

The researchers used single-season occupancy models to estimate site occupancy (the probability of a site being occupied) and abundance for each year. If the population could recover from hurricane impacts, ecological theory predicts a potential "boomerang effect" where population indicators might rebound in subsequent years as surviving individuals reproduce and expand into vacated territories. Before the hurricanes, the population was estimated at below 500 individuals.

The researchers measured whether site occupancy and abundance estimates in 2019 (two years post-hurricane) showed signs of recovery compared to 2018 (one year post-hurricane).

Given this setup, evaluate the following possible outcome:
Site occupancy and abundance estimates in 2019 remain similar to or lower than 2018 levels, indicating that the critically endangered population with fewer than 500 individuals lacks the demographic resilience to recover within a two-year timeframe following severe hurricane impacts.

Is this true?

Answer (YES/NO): YES